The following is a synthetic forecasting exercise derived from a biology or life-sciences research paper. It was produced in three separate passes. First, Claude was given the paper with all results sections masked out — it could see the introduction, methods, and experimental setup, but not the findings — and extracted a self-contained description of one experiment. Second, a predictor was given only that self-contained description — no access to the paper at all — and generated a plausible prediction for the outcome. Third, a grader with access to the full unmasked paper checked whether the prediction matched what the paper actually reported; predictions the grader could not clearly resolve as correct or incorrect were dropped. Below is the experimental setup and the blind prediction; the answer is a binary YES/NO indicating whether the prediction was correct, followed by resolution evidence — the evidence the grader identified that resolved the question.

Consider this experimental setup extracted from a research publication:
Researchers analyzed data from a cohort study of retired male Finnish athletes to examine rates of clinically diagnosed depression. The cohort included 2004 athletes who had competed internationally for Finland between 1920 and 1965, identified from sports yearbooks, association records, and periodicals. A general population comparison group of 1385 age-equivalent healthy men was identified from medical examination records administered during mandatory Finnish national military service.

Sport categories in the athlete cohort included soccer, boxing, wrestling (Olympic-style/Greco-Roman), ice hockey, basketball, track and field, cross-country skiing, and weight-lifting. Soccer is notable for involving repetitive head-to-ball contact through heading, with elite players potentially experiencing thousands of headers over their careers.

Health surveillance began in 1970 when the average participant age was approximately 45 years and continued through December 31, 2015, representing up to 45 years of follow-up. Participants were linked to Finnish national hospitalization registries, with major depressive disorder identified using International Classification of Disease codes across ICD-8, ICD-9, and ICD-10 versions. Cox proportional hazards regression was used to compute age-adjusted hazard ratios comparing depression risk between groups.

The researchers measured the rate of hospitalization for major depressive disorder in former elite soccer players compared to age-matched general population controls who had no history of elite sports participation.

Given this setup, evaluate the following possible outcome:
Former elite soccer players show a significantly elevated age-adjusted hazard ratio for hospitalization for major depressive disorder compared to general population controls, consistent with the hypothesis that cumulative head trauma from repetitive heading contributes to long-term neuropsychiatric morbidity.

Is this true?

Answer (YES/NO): NO